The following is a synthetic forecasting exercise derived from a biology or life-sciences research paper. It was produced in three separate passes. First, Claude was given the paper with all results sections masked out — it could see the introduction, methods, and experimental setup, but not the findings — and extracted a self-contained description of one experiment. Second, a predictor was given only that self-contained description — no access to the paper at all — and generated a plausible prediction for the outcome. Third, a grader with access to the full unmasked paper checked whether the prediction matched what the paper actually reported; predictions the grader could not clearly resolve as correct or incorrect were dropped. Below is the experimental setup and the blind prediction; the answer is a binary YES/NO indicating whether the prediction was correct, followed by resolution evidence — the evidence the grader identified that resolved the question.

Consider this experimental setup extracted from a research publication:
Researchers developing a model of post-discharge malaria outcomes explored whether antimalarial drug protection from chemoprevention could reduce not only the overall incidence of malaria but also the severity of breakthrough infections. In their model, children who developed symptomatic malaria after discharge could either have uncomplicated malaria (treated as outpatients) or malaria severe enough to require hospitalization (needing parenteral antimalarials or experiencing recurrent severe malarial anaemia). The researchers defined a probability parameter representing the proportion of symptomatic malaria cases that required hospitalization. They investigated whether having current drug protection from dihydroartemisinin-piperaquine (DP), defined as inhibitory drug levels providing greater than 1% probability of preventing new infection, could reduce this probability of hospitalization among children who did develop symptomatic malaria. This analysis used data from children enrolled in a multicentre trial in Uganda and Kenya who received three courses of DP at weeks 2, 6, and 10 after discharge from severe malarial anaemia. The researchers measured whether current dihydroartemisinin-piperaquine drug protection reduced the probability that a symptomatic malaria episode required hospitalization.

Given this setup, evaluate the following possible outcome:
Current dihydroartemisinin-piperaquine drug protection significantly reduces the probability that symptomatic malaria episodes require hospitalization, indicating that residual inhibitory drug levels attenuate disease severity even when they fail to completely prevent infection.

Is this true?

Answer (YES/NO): YES